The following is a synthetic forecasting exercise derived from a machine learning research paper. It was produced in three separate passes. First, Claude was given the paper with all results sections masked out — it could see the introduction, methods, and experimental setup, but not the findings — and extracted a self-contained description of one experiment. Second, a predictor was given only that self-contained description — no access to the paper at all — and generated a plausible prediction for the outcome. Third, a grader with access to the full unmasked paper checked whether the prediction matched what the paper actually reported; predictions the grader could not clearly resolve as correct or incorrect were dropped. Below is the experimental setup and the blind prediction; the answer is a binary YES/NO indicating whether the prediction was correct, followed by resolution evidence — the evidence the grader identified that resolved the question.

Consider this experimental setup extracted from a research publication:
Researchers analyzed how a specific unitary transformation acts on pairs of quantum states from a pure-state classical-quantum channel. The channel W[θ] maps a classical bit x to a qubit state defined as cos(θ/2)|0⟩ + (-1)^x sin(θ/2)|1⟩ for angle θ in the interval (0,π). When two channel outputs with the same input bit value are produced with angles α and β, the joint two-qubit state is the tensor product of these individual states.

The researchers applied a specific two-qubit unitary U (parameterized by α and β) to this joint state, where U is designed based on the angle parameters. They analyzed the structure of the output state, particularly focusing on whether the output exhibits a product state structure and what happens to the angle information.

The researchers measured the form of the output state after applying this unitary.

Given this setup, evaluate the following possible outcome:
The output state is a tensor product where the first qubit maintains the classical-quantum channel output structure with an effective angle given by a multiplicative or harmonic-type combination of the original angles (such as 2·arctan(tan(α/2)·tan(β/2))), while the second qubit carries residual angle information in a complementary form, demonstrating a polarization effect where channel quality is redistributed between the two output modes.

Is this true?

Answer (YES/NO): NO